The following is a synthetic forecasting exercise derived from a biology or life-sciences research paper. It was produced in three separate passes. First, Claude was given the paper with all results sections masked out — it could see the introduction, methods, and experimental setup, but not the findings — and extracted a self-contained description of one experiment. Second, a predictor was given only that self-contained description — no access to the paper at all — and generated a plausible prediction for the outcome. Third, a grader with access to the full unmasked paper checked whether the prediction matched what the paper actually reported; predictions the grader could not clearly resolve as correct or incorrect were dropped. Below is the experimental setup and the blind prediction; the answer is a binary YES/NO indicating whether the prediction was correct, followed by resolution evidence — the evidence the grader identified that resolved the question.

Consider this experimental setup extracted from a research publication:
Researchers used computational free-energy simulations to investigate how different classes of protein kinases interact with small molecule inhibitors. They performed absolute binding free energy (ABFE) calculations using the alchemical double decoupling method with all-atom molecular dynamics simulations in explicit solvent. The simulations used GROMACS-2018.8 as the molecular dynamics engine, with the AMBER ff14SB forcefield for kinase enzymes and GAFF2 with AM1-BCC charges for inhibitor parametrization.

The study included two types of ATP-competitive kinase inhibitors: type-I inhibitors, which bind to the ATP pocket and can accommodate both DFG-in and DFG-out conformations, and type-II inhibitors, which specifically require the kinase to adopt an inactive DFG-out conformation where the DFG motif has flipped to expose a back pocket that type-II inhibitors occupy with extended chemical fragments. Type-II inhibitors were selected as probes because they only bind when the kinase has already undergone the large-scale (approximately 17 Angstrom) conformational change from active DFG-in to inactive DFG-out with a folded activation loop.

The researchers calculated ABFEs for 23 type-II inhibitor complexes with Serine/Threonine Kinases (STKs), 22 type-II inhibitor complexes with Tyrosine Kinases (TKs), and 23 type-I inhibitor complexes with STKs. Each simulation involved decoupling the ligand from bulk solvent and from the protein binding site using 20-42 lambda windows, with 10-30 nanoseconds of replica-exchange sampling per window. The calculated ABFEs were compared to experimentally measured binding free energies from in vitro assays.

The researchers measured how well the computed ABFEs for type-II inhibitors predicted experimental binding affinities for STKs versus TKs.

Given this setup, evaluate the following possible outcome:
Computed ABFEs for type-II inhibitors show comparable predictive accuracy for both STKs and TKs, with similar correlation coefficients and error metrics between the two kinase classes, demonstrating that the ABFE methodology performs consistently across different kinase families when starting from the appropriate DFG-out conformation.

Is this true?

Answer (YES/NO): NO